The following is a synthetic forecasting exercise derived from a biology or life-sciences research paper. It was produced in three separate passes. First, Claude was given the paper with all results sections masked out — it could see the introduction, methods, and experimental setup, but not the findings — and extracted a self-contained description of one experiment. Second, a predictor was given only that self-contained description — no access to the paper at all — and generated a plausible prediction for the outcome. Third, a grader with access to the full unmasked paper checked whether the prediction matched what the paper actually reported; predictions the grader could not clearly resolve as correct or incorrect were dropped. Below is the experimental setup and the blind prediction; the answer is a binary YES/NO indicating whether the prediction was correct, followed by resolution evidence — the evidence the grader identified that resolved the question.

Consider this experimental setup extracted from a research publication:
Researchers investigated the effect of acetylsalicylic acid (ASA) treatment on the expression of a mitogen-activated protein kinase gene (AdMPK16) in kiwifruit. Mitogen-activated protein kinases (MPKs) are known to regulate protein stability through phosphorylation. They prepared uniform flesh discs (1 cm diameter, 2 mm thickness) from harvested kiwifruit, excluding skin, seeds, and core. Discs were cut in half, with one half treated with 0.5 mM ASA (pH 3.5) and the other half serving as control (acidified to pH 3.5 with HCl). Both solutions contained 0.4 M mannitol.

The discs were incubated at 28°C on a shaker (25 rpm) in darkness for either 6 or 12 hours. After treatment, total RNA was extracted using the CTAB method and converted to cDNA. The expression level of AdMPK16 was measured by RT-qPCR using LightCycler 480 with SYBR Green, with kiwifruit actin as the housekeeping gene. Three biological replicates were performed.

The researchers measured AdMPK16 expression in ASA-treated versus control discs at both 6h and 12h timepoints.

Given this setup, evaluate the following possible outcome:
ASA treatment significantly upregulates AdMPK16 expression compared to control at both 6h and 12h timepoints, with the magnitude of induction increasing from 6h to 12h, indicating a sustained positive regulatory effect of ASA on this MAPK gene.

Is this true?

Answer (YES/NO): NO